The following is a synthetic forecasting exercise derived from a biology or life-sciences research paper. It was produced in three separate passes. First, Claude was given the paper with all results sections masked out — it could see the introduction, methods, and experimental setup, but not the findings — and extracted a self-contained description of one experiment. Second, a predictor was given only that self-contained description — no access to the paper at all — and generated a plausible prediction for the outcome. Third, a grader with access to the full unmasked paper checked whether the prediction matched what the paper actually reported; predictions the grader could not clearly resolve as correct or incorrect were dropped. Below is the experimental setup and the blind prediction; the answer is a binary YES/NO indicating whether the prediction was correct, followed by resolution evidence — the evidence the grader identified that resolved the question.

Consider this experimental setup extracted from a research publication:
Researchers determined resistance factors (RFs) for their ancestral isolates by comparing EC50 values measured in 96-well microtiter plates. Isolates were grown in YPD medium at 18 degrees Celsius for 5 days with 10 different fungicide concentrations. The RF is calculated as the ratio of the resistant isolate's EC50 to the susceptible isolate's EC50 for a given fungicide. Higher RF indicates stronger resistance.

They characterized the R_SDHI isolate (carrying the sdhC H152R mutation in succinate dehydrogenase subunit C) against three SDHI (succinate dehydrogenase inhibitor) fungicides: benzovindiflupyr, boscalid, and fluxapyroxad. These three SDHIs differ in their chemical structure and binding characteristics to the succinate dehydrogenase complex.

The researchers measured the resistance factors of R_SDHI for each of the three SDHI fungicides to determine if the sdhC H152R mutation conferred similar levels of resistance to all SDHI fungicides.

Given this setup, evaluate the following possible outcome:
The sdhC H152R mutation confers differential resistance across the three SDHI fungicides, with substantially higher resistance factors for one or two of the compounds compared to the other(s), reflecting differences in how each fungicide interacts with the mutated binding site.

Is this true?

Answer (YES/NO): NO